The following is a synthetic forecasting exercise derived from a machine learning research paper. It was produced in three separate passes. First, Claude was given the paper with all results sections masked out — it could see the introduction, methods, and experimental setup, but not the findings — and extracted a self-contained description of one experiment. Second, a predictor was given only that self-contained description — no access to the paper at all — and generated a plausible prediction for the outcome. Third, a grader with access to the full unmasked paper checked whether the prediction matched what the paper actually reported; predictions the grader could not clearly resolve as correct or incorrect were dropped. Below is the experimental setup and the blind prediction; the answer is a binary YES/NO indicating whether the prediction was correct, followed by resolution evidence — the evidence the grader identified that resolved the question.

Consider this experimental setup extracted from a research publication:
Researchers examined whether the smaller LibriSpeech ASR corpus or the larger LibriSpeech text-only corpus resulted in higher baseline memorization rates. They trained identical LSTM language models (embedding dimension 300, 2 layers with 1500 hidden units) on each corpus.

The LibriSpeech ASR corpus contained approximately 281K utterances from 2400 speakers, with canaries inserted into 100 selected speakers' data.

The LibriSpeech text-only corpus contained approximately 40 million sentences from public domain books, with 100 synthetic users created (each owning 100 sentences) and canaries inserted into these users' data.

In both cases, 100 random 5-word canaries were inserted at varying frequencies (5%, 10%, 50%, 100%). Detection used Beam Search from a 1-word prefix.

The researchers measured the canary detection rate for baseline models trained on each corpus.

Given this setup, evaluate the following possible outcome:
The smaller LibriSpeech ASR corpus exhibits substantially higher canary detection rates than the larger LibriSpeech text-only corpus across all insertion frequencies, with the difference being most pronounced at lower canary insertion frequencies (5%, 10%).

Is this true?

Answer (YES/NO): YES